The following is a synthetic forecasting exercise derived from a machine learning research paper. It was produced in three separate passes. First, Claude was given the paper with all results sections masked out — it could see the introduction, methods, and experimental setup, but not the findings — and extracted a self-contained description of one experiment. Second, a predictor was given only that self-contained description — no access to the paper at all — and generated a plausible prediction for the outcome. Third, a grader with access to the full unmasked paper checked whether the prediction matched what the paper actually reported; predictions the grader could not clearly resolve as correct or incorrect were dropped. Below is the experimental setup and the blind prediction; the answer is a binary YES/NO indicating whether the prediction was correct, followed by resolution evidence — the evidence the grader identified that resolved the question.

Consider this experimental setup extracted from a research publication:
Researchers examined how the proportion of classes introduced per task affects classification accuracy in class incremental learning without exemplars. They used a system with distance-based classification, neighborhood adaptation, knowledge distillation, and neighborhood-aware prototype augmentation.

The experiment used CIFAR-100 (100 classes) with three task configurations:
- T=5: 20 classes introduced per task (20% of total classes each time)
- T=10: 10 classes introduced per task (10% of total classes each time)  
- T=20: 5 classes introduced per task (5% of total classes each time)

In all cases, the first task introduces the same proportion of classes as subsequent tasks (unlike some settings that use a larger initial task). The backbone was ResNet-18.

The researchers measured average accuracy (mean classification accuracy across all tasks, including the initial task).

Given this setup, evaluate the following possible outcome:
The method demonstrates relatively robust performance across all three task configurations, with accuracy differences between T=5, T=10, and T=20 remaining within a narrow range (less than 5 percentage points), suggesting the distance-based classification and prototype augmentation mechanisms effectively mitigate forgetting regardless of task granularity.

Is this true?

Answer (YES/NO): YES